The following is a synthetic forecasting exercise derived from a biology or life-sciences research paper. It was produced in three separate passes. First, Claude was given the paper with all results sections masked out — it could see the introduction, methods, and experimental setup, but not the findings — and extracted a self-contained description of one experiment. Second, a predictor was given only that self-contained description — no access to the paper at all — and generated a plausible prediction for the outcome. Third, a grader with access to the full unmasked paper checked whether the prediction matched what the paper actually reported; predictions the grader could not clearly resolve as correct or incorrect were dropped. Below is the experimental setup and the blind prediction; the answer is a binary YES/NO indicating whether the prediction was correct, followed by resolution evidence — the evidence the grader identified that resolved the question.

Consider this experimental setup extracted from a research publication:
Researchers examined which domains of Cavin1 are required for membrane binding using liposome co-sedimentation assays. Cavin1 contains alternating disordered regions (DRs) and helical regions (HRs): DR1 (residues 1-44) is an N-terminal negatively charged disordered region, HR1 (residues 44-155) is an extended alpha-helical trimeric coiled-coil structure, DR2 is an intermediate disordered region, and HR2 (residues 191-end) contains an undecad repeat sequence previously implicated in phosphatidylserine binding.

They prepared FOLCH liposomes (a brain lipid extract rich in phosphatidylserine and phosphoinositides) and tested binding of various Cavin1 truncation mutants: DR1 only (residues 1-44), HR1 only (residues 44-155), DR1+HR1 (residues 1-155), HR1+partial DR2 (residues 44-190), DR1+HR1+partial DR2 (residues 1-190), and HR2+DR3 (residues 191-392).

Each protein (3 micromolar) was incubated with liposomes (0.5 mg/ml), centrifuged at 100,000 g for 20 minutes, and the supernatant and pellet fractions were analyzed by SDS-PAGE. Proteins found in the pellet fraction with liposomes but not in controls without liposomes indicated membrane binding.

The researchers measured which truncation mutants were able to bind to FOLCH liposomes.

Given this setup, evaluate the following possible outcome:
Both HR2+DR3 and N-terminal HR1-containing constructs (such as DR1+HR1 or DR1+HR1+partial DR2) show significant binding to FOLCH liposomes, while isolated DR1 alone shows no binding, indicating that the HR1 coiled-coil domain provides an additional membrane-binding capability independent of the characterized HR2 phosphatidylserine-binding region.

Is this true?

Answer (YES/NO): NO